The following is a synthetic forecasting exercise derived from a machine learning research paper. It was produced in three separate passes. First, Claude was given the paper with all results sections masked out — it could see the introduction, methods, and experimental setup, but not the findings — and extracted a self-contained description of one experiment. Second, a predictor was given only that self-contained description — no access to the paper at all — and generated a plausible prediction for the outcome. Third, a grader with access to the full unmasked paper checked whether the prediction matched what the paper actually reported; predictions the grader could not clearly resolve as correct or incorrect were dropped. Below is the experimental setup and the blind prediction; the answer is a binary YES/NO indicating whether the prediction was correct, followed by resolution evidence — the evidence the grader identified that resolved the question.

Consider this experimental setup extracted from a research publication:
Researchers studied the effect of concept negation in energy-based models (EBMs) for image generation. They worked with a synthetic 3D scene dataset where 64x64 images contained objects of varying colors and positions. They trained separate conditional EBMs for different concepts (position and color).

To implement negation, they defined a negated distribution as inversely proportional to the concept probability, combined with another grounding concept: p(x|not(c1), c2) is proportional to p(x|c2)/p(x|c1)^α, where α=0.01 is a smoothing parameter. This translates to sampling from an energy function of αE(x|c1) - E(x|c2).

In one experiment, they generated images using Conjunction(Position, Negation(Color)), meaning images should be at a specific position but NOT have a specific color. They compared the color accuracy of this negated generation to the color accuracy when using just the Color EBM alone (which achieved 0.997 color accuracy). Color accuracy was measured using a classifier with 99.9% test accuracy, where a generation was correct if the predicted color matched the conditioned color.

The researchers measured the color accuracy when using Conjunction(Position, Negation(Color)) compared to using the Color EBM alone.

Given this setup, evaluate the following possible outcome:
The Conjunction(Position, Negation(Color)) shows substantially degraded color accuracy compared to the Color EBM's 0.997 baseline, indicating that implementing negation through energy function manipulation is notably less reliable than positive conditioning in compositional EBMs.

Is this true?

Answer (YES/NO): NO